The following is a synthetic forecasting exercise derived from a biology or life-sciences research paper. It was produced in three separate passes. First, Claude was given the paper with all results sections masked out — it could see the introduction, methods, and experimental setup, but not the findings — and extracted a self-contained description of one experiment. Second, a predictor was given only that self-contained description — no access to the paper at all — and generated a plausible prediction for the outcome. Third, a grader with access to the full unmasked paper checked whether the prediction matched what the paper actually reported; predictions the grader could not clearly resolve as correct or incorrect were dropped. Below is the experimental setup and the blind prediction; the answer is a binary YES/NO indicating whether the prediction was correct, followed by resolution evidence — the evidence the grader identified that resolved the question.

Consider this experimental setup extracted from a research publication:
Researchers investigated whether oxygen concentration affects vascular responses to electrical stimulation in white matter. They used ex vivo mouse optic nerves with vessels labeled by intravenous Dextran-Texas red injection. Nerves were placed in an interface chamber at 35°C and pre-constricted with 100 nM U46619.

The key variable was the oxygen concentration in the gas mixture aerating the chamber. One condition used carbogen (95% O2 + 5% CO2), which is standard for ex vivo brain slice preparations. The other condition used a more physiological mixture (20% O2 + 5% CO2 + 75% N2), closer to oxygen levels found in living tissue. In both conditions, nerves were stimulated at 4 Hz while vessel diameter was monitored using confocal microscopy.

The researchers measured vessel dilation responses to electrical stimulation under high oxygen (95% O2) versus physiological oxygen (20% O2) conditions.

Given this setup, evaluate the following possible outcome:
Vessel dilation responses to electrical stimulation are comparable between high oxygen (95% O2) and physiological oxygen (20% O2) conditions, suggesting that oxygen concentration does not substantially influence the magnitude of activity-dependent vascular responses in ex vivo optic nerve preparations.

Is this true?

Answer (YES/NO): NO